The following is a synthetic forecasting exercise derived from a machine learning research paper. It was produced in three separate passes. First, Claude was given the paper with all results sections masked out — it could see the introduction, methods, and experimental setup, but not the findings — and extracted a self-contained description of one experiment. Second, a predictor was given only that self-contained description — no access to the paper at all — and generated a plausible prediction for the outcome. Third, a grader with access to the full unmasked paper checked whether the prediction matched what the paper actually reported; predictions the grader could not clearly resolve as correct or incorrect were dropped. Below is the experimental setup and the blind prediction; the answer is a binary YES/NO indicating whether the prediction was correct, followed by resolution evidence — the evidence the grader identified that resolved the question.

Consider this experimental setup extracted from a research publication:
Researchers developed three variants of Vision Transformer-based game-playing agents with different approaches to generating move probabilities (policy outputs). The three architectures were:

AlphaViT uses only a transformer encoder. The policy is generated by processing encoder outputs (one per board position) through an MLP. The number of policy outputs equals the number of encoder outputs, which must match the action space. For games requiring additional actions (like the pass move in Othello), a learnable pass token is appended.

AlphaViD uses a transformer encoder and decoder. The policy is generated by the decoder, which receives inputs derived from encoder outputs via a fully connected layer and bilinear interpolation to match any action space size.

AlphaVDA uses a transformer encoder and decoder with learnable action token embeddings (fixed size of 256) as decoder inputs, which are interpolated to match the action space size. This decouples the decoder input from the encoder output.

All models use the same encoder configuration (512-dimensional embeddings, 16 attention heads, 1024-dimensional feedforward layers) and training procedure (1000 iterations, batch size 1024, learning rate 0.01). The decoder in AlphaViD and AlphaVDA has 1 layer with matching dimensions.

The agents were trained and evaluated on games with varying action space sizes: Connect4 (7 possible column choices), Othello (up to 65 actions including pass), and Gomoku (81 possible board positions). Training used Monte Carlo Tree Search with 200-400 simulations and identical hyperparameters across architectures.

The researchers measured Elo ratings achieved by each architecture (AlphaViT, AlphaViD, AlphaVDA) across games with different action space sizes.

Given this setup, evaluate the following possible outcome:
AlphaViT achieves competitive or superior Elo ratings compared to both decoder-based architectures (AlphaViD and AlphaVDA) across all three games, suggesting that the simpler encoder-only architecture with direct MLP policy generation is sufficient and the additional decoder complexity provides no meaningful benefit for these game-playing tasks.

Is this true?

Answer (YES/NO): YES